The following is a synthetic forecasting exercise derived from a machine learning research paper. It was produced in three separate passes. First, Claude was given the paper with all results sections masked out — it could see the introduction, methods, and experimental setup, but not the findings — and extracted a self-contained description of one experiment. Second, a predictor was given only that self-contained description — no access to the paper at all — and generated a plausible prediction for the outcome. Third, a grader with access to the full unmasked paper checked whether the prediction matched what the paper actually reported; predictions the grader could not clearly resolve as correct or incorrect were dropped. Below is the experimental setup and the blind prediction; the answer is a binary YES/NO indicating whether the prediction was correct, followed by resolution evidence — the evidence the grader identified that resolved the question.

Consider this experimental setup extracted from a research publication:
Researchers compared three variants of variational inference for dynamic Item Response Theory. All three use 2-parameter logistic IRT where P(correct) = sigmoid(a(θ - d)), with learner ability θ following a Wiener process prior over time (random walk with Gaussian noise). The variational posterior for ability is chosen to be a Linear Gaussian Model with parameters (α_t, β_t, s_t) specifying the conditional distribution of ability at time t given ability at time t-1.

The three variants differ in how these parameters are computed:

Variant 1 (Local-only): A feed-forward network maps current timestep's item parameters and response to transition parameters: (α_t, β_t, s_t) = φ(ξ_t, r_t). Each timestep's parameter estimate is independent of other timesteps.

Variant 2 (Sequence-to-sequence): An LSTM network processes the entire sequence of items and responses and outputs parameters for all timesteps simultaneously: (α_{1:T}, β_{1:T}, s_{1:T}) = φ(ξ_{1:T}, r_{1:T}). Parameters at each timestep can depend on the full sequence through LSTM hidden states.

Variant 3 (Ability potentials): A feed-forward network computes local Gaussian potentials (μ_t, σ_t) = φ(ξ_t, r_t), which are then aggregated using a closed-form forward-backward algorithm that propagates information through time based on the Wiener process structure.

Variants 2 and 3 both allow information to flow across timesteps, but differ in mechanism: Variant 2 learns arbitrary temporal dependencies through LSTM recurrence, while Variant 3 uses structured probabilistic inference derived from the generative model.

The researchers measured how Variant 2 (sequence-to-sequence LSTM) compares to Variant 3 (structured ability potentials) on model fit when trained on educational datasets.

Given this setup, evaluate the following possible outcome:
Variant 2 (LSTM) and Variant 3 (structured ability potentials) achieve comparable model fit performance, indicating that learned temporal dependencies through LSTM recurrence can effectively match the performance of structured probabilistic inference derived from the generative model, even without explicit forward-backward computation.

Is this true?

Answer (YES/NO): NO